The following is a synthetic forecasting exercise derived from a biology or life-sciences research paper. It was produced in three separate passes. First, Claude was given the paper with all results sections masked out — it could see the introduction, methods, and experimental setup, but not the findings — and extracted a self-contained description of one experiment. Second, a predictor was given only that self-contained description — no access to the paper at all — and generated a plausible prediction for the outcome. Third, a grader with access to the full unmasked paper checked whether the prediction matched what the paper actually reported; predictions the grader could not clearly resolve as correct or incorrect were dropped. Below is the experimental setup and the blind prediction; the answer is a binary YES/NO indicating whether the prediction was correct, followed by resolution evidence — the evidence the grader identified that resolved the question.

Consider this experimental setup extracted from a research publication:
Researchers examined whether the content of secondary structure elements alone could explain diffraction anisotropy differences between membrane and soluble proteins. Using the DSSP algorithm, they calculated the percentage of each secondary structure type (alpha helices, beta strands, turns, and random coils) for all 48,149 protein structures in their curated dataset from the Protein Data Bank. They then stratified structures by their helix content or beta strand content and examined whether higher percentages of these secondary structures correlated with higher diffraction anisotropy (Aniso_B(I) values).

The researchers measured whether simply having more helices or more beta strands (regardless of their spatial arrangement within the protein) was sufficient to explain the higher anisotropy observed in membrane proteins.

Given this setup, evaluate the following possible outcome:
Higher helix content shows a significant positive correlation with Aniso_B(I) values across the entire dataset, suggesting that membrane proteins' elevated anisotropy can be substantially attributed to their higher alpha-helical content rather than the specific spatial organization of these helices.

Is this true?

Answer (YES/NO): NO